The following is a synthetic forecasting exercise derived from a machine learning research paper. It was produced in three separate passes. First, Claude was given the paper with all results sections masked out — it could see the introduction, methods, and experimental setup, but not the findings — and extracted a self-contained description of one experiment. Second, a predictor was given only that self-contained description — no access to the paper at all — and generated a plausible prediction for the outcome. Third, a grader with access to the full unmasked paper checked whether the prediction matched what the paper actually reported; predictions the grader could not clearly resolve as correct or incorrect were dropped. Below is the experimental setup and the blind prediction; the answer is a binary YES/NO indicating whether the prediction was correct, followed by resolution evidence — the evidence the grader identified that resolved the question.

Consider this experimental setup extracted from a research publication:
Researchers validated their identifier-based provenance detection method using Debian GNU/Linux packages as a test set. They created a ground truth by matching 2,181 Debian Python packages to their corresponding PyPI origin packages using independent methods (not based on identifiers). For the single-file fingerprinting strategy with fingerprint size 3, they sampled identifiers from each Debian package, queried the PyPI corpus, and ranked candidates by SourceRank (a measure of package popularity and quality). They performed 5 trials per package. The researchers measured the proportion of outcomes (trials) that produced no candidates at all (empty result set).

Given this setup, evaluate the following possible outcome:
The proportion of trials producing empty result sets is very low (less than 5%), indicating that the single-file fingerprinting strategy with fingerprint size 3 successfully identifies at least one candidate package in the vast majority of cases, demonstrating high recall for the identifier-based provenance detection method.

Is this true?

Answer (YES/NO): NO